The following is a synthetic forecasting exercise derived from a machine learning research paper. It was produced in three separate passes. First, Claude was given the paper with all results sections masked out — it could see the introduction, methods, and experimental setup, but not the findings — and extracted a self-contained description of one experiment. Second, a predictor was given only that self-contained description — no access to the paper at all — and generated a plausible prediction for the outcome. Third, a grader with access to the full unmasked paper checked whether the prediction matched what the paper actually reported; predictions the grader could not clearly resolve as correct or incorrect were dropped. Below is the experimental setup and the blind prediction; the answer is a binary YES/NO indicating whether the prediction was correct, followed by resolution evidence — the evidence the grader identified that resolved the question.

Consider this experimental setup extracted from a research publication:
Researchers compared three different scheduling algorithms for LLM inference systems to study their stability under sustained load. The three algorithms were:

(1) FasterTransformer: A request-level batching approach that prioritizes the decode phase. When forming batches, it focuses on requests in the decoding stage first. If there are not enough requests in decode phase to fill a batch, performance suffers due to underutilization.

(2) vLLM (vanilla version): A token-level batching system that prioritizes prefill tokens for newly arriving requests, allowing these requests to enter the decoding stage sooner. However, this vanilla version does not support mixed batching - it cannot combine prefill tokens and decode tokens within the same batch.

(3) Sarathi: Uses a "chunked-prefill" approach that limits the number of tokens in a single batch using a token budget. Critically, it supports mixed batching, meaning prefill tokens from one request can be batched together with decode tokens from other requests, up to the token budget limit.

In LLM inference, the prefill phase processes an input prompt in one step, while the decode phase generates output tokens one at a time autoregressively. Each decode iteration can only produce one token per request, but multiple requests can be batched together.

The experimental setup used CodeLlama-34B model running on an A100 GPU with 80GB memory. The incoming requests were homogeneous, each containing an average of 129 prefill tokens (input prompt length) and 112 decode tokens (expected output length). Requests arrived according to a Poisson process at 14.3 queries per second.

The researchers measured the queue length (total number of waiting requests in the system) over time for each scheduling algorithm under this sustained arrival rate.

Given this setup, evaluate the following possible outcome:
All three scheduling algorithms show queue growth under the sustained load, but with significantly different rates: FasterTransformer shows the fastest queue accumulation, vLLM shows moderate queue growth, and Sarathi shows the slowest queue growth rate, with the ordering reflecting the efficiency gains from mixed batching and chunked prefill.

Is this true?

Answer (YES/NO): NO